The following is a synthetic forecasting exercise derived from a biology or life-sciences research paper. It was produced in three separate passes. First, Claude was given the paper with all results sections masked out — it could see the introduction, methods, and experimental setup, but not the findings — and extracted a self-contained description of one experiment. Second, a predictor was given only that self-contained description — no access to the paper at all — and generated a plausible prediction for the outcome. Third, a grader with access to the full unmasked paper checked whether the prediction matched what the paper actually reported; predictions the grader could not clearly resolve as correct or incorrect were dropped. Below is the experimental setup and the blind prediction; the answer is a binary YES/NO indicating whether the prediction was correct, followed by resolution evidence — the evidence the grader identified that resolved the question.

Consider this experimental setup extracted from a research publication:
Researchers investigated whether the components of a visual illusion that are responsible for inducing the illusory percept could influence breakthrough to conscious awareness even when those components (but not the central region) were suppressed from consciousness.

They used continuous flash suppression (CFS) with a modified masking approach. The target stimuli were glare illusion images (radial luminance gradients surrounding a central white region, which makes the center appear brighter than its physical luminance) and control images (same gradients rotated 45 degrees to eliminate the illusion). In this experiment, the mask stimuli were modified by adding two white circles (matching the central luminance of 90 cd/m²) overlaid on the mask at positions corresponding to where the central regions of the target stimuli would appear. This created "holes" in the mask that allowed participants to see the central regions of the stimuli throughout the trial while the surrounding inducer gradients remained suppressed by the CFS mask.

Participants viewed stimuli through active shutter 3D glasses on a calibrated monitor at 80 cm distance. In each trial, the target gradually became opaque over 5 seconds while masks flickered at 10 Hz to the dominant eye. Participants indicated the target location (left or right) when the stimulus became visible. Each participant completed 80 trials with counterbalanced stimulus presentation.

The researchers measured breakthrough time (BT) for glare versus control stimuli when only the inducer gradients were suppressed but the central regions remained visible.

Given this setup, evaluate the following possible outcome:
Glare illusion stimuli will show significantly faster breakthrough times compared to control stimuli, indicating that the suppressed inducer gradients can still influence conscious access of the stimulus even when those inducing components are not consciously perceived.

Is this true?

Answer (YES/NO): YES